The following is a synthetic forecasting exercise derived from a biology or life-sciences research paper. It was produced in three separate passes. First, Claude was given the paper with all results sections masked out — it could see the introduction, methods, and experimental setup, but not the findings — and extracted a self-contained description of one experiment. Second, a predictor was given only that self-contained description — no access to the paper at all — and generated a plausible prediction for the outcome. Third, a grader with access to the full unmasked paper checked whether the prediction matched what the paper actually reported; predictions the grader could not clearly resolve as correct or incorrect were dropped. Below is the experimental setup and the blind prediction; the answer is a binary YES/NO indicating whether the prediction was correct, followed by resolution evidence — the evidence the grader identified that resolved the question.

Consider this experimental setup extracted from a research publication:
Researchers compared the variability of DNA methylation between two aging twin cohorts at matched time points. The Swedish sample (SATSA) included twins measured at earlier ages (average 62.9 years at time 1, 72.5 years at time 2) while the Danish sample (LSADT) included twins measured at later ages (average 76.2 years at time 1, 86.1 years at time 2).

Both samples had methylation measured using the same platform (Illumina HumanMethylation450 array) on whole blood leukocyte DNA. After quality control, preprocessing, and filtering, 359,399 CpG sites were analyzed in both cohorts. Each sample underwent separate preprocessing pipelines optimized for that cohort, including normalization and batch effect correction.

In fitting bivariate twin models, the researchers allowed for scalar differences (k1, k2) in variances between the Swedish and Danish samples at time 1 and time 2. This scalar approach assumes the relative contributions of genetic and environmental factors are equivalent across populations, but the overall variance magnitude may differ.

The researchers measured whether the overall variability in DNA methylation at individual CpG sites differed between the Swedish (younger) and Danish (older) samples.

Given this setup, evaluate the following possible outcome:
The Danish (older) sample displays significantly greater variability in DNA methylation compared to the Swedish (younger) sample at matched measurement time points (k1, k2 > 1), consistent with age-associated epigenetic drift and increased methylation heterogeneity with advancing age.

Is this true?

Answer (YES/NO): NO